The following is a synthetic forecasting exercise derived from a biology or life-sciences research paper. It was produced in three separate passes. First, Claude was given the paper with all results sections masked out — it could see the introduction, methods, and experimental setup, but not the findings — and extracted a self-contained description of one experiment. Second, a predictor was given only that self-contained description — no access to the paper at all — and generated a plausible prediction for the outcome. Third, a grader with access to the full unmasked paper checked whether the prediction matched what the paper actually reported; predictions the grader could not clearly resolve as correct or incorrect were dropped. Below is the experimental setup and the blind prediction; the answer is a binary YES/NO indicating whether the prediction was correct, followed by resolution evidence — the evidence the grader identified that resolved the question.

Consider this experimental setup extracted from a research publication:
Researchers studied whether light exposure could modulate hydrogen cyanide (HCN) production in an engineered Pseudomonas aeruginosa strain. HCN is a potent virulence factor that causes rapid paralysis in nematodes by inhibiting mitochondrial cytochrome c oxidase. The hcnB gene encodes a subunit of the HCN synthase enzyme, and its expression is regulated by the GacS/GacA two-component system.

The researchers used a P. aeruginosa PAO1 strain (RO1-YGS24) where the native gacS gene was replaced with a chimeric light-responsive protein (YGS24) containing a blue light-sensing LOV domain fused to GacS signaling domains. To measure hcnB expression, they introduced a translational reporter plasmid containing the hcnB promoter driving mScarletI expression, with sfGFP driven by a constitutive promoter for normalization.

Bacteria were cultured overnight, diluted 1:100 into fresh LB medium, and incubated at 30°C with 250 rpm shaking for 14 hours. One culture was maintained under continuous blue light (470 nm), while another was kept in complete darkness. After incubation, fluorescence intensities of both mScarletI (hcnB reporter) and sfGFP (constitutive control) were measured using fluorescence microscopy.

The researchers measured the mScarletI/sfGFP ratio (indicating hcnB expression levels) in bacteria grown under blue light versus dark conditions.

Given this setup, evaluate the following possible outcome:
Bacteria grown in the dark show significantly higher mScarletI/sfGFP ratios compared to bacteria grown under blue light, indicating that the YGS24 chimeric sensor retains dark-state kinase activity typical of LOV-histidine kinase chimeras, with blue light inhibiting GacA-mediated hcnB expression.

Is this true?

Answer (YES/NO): NO